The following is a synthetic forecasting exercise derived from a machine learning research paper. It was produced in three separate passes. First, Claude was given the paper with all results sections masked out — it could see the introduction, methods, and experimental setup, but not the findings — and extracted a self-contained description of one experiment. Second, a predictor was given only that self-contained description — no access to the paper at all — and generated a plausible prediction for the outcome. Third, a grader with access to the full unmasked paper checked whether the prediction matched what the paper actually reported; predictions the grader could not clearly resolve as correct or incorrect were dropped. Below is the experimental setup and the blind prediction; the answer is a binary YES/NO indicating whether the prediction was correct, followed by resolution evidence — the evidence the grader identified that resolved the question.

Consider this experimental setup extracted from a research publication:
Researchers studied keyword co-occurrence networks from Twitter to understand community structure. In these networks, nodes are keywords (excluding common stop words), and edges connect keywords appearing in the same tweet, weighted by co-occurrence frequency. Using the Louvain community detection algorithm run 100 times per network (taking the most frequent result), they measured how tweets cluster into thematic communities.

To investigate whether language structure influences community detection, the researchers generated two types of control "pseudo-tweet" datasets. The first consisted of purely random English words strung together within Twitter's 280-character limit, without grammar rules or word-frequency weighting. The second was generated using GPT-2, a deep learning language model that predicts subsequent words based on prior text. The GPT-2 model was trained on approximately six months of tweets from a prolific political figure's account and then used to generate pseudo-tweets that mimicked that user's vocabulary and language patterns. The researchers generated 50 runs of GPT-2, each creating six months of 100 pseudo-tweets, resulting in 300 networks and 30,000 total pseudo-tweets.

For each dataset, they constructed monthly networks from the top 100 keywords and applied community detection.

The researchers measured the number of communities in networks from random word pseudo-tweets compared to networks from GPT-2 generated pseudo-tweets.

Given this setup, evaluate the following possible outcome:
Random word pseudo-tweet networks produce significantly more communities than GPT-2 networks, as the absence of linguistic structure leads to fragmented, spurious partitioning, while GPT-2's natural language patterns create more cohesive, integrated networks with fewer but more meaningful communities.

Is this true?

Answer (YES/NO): YES